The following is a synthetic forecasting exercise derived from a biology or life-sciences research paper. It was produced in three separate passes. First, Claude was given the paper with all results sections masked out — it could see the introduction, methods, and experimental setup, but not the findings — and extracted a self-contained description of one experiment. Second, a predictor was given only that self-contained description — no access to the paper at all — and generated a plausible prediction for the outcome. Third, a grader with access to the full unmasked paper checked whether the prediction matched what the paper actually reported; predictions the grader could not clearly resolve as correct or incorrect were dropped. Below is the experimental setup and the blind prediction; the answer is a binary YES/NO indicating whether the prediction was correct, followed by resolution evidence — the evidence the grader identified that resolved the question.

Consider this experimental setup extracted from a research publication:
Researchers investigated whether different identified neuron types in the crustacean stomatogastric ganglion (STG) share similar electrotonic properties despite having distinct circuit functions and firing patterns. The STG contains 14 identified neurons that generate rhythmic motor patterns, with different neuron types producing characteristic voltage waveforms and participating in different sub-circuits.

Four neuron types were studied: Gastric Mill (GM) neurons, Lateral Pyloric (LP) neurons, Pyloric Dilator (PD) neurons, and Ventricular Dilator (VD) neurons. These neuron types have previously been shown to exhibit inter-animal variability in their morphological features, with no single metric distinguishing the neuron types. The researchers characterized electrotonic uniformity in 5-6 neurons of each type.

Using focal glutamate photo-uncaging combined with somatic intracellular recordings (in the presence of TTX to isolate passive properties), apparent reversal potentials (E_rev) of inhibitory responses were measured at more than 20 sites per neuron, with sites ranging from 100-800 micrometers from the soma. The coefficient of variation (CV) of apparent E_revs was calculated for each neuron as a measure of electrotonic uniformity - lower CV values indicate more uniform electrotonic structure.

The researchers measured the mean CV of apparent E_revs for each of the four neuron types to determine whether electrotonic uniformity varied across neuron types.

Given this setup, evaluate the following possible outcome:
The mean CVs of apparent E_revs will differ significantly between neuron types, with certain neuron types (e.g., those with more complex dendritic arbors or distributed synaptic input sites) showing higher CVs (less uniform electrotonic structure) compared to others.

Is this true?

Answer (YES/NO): NO